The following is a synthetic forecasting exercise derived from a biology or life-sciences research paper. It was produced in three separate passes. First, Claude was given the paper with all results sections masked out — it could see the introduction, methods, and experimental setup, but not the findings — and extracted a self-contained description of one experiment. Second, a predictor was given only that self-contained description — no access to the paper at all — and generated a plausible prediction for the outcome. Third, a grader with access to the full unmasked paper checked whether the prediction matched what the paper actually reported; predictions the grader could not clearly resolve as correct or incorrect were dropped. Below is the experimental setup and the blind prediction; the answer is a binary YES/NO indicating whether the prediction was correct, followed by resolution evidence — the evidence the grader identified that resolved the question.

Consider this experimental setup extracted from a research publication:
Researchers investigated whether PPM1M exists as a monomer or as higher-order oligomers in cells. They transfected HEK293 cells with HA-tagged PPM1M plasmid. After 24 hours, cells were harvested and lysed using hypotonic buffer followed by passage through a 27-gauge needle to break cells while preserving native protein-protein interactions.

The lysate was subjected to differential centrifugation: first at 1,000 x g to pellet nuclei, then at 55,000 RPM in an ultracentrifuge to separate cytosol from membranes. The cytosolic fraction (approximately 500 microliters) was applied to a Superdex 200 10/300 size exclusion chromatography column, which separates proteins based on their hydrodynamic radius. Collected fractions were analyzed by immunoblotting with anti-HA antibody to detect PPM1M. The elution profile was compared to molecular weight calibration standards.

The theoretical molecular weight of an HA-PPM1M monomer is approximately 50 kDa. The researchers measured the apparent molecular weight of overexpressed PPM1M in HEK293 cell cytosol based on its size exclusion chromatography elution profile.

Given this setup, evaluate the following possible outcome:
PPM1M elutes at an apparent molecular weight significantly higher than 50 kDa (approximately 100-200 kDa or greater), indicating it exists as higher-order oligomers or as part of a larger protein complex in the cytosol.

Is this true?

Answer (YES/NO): YES